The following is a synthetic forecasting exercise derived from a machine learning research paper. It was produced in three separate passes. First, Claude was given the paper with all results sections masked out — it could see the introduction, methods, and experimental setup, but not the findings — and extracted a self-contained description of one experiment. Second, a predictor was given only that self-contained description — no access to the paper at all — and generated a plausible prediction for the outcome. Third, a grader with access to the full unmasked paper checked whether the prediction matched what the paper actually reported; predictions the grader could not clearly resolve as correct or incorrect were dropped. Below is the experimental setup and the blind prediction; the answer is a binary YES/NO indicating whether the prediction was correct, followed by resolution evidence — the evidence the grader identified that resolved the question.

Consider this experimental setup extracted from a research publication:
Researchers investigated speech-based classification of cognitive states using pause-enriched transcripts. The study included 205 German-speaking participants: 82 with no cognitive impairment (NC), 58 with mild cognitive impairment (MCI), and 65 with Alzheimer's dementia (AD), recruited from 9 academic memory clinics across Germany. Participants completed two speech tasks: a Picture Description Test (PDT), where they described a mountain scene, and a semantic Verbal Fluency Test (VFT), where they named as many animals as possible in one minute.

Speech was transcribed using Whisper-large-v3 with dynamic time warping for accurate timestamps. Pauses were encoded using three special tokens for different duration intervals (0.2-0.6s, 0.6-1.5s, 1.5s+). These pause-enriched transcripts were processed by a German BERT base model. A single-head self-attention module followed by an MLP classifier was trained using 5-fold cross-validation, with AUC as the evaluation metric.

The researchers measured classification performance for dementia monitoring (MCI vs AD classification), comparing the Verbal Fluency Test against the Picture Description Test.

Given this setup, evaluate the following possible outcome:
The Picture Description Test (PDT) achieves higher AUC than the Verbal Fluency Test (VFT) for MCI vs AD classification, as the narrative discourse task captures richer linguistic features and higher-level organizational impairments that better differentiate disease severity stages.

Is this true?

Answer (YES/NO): YES